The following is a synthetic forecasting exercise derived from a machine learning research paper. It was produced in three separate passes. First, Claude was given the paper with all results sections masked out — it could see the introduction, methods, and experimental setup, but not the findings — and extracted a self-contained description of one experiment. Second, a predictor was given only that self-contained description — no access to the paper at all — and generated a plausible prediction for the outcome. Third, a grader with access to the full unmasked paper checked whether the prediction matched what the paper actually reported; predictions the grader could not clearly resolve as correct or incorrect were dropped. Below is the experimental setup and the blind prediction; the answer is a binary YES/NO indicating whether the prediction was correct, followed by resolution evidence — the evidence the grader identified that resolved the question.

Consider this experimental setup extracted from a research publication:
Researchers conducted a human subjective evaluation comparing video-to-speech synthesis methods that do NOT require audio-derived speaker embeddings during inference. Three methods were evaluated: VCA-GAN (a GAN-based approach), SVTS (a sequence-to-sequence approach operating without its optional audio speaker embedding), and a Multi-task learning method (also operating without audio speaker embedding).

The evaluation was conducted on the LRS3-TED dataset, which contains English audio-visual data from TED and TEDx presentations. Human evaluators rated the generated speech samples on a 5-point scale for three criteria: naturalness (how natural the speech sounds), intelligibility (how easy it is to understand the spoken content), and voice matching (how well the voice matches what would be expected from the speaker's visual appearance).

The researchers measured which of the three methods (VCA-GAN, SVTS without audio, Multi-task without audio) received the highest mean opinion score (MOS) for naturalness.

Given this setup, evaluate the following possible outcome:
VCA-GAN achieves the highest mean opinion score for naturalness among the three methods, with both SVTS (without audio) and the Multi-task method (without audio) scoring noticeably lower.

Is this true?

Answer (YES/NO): NO